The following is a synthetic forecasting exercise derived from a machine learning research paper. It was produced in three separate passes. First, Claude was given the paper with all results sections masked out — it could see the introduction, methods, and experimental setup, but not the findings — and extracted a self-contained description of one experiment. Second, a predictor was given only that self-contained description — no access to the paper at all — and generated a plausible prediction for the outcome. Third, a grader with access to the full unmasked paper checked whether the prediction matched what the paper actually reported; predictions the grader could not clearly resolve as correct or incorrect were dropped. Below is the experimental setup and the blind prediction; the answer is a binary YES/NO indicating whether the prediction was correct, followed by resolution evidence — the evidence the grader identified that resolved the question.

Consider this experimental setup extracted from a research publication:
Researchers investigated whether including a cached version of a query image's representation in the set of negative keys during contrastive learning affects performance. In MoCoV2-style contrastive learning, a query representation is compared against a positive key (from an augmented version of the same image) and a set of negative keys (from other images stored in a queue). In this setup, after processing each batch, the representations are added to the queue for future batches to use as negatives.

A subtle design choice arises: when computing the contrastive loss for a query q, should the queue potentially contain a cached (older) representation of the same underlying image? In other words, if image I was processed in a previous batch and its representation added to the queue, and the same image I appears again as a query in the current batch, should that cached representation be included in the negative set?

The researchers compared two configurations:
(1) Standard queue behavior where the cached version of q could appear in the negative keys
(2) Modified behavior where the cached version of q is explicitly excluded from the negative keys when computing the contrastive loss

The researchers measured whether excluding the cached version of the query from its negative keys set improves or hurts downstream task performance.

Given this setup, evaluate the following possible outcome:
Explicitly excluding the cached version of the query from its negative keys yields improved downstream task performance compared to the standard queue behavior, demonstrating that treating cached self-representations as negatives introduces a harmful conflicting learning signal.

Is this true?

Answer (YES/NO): NO